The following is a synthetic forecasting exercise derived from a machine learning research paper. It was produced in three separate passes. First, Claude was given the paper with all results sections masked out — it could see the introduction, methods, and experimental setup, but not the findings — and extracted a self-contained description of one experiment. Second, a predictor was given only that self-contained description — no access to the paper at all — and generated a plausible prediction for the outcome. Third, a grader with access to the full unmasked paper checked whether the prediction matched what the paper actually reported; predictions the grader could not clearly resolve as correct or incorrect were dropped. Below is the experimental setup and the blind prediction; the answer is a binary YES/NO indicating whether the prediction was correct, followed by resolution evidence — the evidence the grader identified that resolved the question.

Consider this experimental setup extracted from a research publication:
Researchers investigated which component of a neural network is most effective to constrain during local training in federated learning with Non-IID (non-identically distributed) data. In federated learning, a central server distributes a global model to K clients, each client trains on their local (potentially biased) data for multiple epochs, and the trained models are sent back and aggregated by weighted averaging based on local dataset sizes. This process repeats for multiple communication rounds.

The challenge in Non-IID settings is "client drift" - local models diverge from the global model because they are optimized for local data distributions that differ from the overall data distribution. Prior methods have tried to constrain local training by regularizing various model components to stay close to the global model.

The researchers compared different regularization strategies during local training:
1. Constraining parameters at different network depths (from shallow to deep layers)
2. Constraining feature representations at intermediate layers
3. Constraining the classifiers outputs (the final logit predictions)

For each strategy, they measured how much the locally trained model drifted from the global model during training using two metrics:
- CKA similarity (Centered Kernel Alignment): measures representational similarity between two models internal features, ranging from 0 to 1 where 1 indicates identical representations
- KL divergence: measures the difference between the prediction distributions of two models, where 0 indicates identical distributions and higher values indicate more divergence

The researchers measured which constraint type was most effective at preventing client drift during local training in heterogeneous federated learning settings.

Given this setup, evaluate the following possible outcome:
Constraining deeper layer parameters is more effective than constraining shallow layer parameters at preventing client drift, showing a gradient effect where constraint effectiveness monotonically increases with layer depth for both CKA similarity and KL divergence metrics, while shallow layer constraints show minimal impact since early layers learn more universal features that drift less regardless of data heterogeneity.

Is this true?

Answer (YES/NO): NO